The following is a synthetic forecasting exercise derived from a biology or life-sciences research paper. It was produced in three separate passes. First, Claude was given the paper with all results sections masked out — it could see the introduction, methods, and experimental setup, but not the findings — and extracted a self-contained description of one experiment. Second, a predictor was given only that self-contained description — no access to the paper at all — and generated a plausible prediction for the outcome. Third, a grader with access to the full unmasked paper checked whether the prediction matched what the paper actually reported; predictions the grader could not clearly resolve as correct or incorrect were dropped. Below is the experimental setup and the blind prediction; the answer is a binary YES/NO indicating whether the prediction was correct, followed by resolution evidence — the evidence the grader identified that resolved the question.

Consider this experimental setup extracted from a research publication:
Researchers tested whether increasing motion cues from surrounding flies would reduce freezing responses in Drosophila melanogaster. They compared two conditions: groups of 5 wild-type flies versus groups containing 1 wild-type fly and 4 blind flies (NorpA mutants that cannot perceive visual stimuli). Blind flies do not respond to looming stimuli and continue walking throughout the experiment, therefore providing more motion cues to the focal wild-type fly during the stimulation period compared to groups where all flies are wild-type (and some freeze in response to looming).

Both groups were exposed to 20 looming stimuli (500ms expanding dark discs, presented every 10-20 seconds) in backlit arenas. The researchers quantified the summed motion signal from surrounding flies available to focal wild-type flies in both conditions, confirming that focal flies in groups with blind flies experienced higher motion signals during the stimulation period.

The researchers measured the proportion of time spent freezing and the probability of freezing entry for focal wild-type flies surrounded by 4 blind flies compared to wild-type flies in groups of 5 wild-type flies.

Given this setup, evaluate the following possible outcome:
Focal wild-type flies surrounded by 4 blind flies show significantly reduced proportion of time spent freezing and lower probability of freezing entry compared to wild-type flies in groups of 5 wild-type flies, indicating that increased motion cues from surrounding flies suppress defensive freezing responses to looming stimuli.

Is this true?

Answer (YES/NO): YES